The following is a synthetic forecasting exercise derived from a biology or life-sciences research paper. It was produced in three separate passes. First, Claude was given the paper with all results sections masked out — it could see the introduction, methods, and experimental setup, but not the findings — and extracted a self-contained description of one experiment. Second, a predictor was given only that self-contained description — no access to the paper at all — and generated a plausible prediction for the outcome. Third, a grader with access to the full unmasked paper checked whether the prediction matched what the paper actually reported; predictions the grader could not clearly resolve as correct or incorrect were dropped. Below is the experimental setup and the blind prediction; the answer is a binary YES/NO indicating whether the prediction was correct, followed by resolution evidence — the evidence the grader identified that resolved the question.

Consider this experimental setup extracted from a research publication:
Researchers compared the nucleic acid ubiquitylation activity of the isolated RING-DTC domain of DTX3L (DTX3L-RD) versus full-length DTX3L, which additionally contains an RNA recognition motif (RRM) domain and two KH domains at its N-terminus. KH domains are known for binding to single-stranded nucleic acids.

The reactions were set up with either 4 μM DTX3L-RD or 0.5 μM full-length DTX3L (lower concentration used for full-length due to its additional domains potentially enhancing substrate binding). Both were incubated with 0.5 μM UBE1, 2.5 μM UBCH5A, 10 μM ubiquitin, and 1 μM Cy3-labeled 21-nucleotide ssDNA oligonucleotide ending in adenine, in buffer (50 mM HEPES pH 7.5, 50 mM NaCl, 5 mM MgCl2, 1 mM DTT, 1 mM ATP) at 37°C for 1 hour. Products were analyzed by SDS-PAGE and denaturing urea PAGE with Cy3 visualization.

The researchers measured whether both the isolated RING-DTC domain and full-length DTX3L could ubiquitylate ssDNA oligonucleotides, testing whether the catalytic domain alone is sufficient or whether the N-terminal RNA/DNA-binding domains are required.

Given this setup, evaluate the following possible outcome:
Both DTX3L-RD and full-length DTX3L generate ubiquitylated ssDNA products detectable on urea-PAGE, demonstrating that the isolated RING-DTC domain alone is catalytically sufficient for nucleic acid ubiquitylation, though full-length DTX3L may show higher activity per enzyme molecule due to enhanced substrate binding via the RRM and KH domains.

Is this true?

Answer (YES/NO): YES